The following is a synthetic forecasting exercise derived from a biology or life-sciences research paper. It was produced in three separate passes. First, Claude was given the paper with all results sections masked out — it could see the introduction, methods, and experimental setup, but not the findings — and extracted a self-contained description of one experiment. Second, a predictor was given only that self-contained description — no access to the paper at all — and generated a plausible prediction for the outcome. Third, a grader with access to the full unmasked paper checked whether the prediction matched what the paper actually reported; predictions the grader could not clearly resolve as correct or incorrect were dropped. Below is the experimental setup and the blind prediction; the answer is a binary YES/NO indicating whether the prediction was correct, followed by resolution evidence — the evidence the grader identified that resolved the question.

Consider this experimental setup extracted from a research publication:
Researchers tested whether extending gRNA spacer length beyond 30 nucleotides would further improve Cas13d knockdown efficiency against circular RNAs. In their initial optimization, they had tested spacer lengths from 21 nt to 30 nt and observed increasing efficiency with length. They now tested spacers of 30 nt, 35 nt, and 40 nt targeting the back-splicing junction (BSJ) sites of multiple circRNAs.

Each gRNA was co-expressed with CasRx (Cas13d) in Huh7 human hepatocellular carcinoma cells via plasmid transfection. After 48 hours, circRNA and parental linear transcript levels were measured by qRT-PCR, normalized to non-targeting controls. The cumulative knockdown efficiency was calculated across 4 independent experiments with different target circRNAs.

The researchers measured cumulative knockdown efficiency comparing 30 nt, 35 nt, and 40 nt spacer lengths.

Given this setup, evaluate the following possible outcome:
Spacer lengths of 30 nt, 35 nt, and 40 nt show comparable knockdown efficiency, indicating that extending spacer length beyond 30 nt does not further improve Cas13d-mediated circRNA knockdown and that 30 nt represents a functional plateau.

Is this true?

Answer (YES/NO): NO